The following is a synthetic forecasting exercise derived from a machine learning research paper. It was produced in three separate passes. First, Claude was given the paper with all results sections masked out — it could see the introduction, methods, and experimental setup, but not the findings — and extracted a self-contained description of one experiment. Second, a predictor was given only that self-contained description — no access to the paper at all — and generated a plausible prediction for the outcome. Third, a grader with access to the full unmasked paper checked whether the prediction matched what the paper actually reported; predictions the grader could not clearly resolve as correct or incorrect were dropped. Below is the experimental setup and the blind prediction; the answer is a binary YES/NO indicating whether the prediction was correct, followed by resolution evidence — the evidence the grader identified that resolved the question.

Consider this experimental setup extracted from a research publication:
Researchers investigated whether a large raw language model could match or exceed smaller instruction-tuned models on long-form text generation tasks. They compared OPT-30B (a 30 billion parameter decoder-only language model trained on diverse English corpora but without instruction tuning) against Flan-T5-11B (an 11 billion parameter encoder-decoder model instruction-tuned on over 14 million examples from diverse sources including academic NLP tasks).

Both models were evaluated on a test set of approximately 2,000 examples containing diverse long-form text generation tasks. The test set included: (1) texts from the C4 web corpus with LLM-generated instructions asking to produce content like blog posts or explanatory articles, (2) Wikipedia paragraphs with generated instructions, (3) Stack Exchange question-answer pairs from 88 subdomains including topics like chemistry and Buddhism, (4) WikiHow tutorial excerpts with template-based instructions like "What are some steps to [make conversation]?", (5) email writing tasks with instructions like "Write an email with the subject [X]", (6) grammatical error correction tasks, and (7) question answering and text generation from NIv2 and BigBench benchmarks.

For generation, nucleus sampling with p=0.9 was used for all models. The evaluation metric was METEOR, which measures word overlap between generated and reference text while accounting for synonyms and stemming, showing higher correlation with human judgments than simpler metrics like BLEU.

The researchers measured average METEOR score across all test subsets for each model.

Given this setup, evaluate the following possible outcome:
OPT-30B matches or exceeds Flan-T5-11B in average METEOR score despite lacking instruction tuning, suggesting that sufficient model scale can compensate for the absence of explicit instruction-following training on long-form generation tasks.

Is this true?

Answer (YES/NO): NO